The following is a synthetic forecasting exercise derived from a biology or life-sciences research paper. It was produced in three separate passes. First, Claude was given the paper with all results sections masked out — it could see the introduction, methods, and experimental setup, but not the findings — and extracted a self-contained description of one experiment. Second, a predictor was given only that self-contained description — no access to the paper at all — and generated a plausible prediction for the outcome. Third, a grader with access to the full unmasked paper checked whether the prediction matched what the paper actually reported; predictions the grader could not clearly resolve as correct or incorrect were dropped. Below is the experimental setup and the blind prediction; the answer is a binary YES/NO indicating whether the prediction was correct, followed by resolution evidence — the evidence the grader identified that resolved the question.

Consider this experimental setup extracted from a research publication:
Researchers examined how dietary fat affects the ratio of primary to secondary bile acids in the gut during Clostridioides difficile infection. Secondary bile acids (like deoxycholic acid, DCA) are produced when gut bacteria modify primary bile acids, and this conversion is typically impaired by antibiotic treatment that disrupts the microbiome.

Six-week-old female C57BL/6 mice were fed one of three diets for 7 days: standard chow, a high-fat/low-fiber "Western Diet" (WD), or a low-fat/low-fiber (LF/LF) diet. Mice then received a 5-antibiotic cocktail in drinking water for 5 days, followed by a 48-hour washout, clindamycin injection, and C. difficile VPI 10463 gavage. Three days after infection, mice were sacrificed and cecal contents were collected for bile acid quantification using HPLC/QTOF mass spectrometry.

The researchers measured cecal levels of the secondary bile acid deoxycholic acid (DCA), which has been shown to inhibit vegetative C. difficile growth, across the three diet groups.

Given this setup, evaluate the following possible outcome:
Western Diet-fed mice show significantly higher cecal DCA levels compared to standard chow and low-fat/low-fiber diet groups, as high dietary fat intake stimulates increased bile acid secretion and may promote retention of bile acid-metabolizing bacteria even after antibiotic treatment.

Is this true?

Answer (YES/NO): NO